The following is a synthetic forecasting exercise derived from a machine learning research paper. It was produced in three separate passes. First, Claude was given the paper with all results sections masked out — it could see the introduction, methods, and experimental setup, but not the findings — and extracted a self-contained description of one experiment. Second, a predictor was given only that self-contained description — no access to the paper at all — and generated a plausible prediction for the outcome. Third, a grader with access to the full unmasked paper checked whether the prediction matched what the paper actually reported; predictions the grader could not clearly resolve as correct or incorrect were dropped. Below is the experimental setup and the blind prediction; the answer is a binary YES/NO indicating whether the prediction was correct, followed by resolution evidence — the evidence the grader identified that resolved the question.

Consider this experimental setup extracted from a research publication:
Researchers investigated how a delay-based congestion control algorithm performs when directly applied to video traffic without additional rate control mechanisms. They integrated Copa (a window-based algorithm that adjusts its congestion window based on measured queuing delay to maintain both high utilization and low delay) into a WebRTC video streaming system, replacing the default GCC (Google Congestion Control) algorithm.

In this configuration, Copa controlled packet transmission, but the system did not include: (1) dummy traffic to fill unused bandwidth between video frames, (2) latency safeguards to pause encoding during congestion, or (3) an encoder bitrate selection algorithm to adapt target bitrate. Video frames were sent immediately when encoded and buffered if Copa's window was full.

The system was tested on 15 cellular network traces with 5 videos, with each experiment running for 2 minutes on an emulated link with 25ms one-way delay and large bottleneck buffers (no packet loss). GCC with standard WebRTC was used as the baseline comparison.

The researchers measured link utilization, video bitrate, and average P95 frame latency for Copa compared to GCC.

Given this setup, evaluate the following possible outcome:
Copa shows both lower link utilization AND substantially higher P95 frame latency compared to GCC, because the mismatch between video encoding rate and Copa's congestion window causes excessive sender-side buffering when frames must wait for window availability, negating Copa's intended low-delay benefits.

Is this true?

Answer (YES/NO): NO